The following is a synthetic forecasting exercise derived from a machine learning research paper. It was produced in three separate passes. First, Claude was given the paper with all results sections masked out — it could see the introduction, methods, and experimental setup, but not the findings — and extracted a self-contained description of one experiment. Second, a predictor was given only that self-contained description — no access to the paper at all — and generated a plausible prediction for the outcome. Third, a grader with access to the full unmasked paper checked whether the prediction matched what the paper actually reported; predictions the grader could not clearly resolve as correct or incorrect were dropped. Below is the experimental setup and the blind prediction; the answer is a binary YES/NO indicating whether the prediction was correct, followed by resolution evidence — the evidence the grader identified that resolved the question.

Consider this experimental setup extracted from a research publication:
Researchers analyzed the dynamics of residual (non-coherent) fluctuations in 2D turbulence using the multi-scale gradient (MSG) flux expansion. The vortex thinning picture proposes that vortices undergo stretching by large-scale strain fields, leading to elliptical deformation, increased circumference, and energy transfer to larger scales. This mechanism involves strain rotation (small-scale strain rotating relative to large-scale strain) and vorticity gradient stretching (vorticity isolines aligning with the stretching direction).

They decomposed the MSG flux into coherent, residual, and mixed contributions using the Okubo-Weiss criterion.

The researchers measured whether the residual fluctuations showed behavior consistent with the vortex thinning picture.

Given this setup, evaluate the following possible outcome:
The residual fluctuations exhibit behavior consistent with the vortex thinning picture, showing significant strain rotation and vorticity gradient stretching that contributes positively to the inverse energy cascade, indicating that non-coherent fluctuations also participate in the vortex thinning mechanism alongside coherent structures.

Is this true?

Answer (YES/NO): NO